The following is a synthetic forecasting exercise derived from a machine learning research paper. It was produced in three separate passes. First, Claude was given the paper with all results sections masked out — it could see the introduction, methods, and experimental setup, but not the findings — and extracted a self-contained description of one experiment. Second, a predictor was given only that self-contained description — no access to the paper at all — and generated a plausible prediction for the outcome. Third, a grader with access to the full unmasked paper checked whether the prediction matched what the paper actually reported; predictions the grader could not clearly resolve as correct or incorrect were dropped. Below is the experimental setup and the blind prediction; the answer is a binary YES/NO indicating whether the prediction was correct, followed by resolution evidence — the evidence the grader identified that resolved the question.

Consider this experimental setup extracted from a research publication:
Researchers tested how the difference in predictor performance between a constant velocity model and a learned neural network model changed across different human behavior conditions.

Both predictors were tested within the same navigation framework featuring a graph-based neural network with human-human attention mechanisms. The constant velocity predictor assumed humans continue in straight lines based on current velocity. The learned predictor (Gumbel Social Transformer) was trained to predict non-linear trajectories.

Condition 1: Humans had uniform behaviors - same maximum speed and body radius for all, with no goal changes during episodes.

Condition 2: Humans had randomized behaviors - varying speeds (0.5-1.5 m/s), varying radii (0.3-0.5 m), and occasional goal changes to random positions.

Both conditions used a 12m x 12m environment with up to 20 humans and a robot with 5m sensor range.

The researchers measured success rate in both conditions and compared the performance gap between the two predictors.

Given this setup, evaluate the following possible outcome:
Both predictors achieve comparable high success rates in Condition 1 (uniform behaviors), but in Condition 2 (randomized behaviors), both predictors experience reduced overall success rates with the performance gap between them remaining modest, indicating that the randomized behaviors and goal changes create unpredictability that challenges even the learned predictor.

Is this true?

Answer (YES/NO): YES